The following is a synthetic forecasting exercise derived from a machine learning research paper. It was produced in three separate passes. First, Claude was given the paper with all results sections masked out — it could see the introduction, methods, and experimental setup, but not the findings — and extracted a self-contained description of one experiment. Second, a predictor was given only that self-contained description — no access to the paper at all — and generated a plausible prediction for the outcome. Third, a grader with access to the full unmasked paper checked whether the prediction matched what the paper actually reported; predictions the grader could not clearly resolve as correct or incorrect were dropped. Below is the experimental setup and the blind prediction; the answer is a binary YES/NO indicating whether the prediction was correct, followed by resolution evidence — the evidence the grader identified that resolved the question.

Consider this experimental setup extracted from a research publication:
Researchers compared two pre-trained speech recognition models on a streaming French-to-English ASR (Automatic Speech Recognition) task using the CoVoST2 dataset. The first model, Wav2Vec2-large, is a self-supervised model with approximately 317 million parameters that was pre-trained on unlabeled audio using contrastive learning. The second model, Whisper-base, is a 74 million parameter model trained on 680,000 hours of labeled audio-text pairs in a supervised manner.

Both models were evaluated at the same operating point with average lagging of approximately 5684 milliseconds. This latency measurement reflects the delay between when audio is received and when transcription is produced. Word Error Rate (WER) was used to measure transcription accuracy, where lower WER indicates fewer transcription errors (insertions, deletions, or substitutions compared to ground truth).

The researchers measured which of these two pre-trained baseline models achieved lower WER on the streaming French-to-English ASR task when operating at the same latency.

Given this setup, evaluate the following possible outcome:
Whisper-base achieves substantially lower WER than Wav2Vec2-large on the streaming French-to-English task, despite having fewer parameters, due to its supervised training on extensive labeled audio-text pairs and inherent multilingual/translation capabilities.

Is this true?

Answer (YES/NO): NO